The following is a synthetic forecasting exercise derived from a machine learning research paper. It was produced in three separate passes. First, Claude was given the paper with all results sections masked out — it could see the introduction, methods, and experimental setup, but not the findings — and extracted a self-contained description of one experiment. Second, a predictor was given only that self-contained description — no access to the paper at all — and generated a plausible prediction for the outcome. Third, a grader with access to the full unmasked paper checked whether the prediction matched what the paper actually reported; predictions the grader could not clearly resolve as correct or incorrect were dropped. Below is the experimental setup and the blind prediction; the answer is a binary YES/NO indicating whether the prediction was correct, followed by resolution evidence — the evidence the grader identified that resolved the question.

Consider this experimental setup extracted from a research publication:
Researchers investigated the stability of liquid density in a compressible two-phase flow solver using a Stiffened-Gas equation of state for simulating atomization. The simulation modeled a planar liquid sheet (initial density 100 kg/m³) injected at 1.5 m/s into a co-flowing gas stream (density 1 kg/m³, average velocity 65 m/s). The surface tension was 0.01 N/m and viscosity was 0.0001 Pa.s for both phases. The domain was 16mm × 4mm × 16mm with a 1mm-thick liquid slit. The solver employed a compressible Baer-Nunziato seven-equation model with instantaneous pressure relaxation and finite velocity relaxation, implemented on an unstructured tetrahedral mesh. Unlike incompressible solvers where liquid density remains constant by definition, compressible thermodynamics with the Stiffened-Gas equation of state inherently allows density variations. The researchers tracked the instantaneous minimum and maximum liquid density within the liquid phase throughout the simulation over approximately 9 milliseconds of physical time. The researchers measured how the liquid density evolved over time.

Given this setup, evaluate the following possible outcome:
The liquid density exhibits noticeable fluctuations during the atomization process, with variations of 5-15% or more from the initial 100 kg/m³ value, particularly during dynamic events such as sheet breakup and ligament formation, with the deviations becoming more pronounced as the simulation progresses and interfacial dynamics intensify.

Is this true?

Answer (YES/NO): NO